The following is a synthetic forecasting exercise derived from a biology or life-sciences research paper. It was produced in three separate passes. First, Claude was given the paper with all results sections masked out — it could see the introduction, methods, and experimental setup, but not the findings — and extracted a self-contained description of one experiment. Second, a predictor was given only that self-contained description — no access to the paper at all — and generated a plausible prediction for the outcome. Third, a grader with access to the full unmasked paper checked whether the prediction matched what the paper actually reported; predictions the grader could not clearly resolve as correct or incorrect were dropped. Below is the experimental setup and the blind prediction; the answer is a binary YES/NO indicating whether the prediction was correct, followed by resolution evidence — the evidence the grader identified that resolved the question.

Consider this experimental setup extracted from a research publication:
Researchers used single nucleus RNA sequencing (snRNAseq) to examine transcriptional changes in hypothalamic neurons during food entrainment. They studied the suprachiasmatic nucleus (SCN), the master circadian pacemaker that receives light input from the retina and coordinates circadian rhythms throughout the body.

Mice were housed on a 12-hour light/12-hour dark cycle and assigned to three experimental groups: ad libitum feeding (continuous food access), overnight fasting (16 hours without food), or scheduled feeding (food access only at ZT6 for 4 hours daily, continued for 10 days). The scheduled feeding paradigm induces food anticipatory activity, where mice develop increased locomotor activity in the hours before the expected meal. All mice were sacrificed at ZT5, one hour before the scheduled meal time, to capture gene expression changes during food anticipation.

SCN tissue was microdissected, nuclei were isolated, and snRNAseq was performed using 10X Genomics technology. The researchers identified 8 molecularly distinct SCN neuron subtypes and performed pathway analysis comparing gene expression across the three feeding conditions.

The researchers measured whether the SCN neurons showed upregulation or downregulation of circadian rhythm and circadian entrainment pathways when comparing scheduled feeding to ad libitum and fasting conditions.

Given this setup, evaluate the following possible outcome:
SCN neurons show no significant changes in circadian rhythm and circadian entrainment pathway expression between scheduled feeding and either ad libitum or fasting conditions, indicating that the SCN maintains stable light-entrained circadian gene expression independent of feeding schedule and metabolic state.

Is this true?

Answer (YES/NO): YES